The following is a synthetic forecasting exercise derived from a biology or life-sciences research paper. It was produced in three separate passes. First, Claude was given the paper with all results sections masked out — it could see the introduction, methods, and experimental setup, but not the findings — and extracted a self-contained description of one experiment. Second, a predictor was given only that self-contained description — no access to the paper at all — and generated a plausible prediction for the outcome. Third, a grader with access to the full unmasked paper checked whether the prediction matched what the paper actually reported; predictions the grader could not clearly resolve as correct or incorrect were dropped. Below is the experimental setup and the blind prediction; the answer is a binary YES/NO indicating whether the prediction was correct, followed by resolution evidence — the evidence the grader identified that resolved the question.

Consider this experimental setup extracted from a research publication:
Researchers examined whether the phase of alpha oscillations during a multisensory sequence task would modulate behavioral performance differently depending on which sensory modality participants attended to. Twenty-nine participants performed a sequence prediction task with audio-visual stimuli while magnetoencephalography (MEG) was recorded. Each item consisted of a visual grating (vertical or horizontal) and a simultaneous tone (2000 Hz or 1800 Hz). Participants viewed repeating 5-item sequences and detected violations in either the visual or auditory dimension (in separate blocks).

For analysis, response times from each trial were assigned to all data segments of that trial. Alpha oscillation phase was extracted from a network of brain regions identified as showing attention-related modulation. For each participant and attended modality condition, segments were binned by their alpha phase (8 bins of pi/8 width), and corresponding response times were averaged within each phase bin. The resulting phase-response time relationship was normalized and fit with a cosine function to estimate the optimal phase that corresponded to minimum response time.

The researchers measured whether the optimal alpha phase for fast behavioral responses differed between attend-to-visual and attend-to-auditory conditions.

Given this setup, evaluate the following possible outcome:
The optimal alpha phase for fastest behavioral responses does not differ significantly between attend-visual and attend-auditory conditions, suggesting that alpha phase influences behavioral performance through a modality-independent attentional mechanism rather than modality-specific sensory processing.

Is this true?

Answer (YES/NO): NO